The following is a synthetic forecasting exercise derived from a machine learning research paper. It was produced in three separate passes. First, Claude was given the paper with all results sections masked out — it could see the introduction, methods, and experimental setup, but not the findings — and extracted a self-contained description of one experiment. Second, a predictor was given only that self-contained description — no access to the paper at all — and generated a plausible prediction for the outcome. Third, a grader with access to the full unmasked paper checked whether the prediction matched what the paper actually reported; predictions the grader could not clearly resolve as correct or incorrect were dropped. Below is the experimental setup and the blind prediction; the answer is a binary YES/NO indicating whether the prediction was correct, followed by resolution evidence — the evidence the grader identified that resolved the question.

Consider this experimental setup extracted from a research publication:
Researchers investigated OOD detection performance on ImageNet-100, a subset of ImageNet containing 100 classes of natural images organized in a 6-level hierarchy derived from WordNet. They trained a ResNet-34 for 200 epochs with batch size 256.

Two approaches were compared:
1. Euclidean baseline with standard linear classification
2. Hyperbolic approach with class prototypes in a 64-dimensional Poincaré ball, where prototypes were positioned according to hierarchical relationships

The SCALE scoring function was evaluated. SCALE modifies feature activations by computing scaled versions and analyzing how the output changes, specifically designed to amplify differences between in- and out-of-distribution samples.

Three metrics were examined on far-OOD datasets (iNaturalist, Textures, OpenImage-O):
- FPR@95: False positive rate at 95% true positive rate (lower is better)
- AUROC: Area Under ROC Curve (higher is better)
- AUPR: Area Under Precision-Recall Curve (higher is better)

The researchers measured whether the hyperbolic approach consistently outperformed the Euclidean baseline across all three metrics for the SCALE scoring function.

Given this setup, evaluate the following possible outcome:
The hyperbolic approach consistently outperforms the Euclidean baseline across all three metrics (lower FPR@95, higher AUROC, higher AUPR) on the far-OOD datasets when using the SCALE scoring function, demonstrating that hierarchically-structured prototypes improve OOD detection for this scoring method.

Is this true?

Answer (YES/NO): NO